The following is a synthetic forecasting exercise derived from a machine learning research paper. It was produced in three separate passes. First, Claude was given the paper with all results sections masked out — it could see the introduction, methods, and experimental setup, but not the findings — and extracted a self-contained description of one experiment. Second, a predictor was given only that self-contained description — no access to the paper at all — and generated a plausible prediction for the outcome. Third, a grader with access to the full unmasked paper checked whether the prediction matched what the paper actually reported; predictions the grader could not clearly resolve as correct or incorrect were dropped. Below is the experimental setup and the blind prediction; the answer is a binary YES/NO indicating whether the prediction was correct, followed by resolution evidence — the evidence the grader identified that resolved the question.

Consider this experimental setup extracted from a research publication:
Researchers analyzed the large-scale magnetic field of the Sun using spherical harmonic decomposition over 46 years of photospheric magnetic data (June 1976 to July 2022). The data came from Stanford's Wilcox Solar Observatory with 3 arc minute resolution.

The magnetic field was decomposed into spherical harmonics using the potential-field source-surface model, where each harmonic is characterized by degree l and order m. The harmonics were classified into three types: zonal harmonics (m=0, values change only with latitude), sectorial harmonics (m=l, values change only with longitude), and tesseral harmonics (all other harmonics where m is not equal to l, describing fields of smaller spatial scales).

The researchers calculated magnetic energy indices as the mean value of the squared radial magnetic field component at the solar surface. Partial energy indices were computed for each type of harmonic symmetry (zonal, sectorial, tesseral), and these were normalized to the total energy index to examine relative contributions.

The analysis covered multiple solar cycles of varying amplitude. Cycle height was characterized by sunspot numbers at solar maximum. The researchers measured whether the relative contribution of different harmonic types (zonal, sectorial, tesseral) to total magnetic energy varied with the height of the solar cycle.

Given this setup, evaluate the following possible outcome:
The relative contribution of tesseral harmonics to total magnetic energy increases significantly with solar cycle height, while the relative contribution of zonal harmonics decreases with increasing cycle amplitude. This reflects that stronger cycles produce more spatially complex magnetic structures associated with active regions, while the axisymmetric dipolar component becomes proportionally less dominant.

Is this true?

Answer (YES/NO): NO